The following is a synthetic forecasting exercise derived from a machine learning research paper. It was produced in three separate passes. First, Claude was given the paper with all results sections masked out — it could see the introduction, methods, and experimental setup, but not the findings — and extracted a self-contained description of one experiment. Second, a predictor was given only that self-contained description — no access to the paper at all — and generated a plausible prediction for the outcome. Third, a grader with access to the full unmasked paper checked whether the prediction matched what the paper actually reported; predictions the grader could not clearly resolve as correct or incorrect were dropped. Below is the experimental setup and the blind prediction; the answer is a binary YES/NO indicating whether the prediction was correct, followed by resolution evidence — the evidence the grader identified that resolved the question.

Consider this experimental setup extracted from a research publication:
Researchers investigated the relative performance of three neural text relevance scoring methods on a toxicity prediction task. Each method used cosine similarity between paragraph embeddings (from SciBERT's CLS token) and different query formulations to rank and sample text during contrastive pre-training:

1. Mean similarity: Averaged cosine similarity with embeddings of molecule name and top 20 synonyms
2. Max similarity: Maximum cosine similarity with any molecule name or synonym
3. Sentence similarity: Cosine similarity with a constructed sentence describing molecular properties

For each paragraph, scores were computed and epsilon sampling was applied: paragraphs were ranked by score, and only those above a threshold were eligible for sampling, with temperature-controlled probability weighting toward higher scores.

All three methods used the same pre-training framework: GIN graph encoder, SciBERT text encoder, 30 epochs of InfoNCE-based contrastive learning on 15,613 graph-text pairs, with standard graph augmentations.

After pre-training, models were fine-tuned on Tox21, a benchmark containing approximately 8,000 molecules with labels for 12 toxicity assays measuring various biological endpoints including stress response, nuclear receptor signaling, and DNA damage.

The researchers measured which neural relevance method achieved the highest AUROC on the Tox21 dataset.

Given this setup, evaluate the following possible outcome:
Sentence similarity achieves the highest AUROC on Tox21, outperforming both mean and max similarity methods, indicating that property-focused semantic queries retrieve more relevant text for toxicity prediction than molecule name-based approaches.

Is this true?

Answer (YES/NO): YES